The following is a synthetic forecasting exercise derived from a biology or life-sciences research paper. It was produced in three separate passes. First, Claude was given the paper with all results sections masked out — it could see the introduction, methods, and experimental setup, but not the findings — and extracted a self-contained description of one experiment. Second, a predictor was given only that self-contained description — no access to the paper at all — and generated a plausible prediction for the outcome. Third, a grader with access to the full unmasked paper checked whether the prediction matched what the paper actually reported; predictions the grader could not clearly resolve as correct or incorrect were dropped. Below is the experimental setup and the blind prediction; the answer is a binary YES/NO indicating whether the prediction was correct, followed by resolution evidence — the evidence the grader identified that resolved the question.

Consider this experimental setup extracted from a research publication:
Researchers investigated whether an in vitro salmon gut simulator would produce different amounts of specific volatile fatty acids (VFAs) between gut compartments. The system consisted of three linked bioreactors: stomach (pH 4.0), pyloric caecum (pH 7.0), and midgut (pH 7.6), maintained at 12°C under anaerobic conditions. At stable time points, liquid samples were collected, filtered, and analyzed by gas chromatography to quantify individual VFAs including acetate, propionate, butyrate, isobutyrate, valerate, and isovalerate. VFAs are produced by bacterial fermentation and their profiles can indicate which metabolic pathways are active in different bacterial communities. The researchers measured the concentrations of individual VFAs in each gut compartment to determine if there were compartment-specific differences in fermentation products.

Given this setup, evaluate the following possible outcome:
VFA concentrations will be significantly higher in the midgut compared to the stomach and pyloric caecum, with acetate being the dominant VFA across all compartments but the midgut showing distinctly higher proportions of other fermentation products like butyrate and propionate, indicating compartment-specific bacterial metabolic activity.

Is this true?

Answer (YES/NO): NO